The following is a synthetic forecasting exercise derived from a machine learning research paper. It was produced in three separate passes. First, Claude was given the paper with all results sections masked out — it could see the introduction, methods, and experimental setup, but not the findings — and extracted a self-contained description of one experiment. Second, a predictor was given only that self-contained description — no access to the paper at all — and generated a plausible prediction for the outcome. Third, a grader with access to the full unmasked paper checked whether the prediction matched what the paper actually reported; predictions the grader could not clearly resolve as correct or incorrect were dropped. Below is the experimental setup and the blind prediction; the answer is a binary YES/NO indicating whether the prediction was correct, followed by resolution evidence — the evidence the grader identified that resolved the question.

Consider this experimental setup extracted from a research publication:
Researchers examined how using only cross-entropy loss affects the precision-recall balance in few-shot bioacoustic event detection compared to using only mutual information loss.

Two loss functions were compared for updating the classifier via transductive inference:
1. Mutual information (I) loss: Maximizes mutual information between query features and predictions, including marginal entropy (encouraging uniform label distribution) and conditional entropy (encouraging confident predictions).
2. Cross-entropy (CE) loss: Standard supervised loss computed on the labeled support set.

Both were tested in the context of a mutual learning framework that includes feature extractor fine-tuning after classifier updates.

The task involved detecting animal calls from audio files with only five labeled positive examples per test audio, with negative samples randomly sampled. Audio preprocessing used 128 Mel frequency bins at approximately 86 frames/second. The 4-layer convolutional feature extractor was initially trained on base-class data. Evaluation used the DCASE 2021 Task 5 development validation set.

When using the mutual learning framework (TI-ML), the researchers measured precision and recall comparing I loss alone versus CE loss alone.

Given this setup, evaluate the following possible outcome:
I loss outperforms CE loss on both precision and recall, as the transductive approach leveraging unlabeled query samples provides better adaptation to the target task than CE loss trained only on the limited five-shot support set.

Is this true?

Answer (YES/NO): NO